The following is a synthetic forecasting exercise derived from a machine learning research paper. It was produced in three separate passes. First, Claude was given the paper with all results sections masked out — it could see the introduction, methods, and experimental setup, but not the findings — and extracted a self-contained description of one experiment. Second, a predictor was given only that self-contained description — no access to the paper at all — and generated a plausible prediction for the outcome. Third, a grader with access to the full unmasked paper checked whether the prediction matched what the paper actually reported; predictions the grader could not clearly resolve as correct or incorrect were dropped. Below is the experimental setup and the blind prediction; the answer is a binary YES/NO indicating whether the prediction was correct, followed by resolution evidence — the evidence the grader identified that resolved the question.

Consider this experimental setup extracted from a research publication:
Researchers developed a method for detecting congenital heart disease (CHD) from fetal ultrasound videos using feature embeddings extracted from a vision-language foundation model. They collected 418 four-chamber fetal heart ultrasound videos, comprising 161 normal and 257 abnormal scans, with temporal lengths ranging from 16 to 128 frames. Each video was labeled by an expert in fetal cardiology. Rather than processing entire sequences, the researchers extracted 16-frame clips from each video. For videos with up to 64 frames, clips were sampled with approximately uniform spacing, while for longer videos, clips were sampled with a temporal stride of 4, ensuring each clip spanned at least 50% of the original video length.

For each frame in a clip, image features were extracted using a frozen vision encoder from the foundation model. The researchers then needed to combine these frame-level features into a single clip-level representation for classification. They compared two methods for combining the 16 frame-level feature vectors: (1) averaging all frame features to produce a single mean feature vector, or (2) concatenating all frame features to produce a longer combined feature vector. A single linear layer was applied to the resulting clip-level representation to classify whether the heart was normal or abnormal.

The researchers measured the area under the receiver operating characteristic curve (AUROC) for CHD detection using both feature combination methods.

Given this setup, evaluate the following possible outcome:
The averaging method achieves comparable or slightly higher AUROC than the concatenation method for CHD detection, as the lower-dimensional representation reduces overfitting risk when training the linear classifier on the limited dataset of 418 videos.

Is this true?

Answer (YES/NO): NO